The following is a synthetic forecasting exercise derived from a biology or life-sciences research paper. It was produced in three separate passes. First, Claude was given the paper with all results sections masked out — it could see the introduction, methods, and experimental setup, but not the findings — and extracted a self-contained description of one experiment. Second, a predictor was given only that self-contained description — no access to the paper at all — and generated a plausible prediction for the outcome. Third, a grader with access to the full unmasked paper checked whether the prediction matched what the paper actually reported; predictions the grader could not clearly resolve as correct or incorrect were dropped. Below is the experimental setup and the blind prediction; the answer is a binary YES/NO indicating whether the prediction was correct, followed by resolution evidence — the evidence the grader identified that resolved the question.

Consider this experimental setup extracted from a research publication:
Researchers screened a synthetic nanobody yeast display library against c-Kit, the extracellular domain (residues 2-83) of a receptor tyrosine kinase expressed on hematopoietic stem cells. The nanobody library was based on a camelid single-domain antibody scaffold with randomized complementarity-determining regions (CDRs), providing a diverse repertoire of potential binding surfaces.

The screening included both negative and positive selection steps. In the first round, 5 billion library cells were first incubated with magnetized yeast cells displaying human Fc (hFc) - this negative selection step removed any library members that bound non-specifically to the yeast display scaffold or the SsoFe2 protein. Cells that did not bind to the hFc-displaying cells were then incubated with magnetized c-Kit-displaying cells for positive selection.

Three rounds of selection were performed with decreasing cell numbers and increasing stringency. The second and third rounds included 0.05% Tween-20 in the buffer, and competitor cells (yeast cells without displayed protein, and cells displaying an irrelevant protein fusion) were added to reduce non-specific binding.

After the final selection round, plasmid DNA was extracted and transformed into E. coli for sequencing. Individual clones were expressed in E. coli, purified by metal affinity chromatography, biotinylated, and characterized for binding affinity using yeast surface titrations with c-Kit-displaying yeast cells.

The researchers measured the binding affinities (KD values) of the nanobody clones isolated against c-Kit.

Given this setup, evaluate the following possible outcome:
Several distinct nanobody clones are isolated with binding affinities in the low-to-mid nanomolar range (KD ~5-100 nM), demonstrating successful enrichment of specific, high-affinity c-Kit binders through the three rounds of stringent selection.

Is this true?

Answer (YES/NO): NO